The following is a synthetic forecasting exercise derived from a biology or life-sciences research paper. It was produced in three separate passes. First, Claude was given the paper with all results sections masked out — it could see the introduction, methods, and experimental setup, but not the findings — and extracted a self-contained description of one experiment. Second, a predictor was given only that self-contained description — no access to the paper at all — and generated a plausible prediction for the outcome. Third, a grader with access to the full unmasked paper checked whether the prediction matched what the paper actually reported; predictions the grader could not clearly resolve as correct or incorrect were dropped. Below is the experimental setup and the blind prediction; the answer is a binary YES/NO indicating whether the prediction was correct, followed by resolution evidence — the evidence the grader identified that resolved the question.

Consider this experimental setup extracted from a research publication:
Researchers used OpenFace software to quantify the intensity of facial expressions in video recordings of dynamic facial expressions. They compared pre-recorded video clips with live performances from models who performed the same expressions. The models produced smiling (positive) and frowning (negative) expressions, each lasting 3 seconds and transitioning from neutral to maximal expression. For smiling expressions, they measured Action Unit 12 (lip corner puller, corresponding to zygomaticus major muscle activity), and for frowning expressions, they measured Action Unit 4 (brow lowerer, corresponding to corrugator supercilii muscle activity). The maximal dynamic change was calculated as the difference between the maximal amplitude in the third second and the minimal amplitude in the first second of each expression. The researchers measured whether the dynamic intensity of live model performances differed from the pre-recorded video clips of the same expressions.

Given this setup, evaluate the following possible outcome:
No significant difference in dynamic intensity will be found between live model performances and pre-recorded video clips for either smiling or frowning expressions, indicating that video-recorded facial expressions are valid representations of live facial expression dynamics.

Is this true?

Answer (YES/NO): NO